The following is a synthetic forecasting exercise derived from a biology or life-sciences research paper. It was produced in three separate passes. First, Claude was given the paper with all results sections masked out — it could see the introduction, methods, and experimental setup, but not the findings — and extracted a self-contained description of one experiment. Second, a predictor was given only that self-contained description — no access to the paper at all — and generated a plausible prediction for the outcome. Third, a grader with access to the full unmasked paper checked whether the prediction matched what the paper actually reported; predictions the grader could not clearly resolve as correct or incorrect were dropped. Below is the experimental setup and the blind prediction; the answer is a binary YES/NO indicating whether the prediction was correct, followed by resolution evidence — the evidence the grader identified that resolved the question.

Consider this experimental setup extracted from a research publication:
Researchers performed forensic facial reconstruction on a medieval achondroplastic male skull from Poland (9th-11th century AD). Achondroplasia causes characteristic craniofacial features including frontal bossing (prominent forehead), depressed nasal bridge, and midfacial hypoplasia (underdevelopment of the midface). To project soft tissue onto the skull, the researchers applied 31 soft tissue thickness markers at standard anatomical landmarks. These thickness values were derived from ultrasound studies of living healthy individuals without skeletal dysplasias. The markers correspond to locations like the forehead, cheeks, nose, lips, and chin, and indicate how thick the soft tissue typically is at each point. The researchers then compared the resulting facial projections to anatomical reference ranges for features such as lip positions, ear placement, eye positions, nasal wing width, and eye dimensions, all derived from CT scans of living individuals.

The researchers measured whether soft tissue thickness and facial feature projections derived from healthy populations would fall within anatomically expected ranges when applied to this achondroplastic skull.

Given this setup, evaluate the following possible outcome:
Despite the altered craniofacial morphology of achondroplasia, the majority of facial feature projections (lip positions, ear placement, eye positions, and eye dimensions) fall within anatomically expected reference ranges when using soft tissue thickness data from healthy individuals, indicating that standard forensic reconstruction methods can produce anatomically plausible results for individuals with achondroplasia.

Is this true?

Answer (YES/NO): YES